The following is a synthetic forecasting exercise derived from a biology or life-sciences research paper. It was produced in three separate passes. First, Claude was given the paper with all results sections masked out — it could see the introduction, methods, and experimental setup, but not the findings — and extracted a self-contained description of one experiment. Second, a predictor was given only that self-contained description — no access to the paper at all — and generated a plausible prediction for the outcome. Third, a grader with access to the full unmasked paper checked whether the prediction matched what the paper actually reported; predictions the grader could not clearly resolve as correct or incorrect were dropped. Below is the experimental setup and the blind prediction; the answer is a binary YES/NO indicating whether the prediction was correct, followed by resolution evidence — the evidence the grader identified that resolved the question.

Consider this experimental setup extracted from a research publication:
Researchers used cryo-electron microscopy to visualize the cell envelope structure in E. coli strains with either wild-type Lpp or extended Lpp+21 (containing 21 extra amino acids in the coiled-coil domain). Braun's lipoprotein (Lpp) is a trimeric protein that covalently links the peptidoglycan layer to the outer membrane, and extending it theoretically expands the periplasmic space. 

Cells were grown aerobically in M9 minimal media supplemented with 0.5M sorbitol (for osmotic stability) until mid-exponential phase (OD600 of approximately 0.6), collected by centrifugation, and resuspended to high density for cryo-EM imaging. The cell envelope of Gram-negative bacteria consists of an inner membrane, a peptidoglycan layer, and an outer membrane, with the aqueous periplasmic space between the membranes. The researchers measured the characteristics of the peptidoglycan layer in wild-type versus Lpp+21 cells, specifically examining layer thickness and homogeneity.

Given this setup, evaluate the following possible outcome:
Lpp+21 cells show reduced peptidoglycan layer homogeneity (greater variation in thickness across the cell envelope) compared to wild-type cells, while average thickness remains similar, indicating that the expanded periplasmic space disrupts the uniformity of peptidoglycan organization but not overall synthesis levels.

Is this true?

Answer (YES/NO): NO